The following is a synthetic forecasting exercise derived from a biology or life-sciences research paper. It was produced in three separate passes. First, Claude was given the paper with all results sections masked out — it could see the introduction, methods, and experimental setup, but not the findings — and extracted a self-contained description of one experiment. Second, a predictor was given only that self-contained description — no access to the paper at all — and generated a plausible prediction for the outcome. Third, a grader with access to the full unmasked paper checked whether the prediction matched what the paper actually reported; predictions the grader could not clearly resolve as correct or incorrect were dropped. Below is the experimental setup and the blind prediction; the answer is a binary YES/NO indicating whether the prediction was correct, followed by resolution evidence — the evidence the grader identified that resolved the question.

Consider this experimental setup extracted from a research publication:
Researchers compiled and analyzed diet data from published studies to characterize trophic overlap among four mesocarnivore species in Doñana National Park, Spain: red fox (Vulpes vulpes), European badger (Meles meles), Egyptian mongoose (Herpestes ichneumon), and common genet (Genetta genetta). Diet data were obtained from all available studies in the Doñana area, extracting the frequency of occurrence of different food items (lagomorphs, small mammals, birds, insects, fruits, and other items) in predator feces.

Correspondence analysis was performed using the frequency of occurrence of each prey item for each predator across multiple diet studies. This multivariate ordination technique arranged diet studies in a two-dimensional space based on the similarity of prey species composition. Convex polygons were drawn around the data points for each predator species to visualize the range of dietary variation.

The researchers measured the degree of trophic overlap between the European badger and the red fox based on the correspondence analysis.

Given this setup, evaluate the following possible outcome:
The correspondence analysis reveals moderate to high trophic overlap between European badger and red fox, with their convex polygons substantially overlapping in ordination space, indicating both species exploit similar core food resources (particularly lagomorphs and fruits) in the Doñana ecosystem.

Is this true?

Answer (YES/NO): YES